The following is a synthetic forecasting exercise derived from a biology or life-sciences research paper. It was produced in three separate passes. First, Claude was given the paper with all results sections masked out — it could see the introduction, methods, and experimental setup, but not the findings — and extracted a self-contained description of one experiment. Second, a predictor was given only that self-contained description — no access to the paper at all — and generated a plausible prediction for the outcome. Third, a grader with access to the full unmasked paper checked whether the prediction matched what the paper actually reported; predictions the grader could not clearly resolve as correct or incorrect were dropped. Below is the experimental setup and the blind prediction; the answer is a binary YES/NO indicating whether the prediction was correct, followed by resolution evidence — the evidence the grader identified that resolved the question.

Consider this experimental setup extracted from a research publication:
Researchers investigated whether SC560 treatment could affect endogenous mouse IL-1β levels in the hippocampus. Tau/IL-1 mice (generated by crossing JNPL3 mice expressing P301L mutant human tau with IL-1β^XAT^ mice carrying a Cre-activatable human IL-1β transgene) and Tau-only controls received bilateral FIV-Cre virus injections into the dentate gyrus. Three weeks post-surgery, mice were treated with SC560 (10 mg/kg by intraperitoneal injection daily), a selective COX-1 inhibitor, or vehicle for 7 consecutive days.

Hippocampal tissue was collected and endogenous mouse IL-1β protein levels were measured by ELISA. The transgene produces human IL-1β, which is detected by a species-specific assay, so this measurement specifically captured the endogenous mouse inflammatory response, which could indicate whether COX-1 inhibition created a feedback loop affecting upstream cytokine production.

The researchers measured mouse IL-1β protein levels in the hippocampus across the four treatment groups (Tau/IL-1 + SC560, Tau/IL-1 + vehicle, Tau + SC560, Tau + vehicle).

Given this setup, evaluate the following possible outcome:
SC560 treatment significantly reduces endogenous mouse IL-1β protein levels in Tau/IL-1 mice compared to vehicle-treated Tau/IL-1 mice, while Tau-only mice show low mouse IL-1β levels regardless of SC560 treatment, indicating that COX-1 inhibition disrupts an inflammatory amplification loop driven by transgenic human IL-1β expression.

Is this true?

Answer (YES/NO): YES